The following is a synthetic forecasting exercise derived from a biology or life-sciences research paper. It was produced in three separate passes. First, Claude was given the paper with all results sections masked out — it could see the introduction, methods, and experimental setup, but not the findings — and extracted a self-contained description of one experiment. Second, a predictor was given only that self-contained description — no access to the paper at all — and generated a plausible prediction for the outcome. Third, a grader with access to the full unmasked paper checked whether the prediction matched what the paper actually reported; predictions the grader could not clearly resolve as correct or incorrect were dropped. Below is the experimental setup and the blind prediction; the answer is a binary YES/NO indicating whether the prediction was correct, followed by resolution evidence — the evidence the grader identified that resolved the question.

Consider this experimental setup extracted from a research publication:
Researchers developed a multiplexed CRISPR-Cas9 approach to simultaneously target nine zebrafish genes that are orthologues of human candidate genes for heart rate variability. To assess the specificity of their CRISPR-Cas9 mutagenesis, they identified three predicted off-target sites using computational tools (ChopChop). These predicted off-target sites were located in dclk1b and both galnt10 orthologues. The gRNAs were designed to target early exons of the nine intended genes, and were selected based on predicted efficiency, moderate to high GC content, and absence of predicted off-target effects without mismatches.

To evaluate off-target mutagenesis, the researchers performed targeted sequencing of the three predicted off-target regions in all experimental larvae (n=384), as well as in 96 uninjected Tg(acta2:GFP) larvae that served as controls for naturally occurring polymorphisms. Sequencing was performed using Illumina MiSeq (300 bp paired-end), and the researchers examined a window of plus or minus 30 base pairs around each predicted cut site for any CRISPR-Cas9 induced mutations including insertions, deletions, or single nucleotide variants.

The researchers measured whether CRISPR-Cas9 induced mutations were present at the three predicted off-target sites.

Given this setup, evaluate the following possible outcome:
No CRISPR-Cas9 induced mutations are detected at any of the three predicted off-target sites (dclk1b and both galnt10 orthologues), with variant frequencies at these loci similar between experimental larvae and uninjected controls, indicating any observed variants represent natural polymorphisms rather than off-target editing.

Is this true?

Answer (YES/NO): YES